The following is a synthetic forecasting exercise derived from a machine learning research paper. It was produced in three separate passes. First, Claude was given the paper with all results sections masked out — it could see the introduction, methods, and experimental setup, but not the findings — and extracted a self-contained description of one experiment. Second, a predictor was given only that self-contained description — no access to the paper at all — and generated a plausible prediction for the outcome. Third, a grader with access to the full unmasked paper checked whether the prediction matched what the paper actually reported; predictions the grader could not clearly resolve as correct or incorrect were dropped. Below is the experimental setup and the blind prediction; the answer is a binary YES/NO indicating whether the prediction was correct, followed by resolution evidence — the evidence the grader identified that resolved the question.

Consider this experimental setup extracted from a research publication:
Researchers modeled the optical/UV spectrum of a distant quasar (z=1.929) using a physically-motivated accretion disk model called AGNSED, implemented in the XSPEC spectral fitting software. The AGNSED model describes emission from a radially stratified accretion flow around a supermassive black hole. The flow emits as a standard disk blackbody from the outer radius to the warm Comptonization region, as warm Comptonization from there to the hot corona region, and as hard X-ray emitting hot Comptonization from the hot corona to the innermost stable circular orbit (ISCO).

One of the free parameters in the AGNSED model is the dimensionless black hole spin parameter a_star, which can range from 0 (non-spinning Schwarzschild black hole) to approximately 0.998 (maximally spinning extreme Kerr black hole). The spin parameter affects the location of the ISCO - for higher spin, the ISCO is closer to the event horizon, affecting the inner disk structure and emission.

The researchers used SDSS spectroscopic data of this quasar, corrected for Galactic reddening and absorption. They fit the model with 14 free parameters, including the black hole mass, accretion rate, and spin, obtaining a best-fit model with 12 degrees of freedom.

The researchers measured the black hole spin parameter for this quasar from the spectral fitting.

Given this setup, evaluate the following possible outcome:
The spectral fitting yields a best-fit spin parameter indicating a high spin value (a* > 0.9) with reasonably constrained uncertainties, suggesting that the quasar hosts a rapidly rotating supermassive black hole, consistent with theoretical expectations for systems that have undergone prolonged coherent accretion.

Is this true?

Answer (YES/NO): NO